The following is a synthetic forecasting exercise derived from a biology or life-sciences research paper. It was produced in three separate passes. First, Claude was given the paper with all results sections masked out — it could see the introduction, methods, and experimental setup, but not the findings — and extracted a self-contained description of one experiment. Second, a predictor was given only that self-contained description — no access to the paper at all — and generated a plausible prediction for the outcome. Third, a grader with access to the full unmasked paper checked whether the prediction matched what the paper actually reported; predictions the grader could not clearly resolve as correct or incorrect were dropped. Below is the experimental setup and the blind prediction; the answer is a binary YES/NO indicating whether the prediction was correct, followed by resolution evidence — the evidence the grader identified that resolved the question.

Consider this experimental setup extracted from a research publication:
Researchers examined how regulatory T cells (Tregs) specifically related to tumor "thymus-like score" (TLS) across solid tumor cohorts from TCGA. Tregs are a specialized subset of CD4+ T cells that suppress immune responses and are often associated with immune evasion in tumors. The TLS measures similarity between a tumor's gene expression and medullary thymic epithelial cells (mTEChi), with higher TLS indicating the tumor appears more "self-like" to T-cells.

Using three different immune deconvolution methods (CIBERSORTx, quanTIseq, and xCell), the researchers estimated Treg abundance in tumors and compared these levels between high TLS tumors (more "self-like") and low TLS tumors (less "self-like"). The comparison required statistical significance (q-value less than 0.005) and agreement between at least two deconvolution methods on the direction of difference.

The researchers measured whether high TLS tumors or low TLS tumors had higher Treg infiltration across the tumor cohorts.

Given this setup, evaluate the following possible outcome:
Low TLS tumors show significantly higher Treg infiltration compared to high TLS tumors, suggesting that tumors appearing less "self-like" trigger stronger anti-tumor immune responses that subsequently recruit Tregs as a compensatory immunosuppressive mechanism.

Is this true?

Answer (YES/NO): NO